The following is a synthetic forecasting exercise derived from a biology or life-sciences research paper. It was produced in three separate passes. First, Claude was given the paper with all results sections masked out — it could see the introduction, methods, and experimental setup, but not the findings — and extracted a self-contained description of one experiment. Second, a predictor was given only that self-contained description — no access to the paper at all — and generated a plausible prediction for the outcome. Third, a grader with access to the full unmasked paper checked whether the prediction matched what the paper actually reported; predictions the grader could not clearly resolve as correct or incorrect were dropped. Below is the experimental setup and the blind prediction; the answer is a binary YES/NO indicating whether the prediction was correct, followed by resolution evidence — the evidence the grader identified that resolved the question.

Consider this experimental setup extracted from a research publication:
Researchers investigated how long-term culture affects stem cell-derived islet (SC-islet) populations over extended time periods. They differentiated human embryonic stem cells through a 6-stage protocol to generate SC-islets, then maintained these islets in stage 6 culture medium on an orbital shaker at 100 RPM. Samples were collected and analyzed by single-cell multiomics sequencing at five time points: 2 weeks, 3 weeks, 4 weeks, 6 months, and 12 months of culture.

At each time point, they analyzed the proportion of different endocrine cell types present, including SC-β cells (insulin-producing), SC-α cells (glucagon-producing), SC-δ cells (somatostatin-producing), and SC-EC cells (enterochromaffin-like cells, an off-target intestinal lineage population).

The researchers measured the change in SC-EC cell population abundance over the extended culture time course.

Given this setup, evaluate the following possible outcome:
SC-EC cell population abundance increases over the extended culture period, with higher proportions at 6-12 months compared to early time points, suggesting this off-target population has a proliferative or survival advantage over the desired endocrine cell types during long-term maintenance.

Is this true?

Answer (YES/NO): NO